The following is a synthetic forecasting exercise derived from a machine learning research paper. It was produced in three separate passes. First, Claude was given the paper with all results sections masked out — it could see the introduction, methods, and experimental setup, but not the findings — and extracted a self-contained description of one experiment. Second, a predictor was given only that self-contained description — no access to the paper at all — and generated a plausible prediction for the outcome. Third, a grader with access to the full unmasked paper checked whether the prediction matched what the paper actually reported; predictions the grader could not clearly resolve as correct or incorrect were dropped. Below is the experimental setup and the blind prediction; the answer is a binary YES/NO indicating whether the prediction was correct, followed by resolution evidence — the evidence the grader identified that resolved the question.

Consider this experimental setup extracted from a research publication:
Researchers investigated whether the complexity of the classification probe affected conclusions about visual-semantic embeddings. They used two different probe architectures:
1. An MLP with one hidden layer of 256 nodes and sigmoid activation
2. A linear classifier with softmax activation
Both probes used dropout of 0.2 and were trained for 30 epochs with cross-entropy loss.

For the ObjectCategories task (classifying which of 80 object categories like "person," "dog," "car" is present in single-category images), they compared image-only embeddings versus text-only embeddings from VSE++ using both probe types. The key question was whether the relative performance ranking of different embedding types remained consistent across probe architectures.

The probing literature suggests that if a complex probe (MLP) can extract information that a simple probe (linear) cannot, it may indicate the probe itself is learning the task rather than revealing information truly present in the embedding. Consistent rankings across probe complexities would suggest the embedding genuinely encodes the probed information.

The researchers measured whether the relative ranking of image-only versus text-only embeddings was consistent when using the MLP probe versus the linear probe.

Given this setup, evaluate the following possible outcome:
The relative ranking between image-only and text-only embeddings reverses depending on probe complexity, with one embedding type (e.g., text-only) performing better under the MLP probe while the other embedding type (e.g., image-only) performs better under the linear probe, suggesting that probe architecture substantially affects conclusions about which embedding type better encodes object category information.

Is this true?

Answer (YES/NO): NO